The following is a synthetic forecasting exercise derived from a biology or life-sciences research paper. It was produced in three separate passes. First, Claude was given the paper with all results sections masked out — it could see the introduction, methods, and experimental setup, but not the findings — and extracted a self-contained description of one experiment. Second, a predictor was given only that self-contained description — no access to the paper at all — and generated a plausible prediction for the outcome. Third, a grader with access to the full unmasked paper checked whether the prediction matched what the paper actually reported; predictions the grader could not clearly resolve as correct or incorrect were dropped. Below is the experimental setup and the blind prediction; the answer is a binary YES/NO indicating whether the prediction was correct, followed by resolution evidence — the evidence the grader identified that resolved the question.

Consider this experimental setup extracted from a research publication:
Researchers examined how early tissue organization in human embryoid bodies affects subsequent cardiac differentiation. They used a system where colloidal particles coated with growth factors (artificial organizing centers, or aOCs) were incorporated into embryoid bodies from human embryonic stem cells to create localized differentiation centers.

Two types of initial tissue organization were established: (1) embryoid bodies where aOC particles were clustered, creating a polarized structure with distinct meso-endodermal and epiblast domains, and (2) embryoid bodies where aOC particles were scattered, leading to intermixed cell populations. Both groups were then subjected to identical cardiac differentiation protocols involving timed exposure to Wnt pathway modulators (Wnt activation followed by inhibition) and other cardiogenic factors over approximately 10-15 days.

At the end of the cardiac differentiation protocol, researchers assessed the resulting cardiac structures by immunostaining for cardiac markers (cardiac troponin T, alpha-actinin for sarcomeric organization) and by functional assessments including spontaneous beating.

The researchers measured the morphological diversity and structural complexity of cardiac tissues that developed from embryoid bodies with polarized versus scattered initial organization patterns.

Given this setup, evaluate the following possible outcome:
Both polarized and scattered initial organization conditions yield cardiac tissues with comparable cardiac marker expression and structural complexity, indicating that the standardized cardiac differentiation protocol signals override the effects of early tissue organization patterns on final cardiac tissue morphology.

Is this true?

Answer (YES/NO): NO